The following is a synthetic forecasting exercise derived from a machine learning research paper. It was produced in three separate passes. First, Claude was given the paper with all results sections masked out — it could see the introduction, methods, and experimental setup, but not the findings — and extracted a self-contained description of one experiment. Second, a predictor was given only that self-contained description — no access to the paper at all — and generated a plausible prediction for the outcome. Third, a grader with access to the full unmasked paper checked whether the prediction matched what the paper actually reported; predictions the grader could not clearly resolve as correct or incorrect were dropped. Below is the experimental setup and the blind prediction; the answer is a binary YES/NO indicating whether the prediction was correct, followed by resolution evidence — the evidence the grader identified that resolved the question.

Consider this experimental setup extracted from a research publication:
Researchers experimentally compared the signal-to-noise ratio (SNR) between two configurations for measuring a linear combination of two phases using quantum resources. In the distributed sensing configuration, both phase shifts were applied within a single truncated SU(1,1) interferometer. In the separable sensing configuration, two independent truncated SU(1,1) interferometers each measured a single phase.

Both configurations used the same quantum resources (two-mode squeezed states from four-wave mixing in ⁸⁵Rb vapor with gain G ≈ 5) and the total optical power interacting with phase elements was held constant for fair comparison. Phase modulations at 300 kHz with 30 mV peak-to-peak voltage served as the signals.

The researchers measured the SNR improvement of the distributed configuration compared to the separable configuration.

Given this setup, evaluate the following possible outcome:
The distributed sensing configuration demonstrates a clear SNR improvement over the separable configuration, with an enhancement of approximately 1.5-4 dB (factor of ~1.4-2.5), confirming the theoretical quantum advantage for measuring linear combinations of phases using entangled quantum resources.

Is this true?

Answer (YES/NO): NO